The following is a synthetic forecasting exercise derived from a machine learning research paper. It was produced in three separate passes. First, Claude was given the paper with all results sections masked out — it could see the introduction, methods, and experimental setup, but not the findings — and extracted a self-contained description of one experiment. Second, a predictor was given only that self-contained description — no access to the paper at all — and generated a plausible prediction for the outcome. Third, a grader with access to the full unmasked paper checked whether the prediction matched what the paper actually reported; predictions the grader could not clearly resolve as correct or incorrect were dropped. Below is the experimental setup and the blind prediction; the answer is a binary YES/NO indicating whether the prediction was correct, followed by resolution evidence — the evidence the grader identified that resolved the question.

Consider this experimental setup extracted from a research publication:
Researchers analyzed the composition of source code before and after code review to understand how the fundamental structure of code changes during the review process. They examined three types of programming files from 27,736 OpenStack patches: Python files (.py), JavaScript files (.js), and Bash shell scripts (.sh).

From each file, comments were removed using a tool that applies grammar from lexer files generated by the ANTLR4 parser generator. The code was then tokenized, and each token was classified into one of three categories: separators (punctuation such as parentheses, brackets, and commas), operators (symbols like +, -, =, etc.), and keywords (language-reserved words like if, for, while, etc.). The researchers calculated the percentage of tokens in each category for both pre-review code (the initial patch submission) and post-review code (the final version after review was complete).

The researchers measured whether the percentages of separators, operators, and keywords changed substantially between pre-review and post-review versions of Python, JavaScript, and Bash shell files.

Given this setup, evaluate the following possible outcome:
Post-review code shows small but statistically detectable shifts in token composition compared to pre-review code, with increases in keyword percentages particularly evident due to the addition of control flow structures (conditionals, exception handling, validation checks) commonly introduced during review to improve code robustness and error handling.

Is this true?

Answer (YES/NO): NO